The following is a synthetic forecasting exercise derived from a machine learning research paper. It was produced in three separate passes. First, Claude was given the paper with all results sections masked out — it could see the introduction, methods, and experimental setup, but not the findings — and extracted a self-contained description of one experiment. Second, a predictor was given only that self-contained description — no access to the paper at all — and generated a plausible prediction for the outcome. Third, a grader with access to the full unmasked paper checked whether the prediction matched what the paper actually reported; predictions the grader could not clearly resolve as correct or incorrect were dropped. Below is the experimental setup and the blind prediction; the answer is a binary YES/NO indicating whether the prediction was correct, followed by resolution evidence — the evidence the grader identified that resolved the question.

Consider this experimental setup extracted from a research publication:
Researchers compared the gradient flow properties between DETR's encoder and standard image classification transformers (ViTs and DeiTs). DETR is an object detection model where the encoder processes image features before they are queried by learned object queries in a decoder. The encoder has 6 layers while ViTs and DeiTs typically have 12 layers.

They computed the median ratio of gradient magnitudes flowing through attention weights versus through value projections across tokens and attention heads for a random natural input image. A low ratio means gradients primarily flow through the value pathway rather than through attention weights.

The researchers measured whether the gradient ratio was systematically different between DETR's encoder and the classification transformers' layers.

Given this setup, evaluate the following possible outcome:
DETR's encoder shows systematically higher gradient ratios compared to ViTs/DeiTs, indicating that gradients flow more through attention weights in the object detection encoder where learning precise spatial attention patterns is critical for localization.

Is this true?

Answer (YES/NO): NO